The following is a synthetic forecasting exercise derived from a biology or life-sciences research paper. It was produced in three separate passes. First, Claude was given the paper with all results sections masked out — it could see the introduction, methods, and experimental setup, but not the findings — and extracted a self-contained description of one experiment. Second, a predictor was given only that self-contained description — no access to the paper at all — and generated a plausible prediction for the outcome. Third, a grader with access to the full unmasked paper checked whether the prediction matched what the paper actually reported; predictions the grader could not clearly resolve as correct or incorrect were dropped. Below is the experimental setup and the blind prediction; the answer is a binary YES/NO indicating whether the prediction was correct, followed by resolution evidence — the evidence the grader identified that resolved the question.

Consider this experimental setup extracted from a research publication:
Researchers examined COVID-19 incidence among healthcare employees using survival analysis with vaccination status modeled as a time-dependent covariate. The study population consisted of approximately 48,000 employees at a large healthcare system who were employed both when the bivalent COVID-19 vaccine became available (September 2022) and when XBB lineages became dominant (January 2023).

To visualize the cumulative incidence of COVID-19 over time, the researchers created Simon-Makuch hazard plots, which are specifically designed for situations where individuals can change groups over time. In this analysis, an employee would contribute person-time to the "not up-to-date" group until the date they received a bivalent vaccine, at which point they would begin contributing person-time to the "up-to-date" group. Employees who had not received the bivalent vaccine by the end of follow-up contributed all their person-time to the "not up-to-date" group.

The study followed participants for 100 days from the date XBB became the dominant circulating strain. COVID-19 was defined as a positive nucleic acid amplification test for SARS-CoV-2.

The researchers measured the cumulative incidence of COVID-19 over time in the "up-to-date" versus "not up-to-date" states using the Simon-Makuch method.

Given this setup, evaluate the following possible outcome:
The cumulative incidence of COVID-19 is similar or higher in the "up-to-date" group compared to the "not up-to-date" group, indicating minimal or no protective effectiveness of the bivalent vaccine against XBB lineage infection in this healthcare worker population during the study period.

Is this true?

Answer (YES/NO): YES